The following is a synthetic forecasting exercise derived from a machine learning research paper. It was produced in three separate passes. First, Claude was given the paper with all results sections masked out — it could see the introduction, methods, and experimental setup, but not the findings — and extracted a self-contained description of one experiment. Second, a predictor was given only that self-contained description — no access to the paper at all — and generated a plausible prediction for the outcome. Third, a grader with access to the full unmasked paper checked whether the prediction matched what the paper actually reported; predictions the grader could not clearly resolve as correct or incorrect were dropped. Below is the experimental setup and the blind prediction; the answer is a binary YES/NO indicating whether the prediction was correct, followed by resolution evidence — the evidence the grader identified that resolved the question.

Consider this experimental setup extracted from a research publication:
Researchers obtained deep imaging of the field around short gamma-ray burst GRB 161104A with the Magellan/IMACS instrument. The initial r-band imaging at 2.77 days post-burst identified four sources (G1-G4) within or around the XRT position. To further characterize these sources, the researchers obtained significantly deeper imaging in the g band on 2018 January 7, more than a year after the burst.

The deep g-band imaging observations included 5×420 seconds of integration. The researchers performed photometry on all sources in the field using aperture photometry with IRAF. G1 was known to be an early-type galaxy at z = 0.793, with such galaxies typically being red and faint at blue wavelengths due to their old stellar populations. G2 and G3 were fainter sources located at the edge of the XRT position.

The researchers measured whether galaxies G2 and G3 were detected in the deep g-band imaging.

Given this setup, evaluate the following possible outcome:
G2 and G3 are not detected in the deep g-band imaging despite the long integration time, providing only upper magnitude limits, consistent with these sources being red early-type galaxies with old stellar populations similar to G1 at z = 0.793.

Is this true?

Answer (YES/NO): NO